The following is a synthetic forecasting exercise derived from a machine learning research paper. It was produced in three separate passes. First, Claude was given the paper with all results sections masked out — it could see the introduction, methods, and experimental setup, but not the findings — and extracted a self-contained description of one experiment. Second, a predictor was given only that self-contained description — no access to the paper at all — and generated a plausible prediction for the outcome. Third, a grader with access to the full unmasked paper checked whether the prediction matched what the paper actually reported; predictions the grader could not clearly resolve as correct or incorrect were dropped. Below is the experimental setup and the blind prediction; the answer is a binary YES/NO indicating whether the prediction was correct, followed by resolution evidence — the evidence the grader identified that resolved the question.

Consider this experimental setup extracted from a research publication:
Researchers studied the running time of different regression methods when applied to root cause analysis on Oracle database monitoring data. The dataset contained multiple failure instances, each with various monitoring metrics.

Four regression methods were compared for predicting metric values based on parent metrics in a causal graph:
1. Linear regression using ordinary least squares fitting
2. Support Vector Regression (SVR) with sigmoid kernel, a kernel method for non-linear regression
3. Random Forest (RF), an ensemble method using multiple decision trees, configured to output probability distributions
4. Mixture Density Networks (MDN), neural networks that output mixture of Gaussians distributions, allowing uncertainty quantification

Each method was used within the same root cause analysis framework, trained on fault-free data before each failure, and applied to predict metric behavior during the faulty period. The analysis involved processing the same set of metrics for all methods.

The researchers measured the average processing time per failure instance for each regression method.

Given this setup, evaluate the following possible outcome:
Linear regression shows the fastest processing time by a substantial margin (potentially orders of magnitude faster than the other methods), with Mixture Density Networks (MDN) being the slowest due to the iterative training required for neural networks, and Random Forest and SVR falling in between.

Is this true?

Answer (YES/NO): NO